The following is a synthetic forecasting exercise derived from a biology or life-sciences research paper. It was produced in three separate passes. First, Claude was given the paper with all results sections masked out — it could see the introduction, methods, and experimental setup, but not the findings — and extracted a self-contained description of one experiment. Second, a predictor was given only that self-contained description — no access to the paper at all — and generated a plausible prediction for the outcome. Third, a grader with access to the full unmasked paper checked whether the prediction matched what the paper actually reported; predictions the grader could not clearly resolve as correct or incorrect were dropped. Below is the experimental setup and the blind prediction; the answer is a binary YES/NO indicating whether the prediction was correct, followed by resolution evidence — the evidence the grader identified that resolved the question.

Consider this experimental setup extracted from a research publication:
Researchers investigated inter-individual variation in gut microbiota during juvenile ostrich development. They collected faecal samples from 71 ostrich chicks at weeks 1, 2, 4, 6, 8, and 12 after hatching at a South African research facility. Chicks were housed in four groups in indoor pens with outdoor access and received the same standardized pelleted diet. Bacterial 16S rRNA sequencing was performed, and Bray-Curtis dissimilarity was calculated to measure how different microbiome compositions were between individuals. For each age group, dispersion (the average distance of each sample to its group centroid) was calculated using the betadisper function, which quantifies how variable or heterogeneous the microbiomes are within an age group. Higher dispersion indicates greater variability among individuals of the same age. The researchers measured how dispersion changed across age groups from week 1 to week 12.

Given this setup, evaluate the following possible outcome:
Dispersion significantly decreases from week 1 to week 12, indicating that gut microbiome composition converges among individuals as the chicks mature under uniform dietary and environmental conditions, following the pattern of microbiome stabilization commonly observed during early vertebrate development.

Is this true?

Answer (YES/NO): NO